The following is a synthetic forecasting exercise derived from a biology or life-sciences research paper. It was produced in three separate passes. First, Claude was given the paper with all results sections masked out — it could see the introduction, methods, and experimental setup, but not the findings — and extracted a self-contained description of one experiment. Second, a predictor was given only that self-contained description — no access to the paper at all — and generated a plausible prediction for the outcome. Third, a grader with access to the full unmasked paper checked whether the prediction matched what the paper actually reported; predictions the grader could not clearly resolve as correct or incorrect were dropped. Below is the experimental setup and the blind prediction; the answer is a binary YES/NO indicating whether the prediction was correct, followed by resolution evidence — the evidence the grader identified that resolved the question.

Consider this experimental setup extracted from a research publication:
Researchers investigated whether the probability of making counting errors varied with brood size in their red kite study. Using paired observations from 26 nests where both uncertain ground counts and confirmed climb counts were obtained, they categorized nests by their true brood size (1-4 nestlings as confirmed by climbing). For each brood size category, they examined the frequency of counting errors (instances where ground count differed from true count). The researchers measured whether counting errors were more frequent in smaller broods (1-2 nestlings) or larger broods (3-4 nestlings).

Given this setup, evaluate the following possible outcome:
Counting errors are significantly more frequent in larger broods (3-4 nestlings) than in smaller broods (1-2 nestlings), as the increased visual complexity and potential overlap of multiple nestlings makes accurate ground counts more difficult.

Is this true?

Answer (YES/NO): YES